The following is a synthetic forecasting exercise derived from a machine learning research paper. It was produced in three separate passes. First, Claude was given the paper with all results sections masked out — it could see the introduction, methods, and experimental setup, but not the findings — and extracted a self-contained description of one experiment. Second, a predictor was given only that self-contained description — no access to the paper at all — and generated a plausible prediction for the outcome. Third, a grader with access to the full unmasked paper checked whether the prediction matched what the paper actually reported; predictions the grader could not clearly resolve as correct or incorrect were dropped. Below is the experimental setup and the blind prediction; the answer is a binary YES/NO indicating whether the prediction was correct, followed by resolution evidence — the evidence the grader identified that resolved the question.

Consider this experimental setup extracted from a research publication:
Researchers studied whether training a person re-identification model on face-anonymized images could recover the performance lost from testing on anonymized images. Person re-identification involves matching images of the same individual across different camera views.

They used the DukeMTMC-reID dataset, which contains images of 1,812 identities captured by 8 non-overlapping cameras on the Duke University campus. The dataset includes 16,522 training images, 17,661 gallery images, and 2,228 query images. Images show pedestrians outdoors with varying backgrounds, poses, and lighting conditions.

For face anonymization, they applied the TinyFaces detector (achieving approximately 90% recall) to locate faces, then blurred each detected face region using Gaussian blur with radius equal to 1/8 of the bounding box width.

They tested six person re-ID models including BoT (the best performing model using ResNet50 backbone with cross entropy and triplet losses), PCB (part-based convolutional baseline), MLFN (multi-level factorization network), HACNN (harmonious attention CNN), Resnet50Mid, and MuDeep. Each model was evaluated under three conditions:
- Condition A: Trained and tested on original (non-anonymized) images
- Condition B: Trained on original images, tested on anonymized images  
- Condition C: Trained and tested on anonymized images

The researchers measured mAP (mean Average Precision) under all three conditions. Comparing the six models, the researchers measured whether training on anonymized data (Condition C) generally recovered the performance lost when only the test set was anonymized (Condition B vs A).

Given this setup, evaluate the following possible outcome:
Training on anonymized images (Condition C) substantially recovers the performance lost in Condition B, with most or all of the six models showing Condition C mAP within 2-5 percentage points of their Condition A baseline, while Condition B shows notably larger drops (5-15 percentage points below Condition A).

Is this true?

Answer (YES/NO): NO